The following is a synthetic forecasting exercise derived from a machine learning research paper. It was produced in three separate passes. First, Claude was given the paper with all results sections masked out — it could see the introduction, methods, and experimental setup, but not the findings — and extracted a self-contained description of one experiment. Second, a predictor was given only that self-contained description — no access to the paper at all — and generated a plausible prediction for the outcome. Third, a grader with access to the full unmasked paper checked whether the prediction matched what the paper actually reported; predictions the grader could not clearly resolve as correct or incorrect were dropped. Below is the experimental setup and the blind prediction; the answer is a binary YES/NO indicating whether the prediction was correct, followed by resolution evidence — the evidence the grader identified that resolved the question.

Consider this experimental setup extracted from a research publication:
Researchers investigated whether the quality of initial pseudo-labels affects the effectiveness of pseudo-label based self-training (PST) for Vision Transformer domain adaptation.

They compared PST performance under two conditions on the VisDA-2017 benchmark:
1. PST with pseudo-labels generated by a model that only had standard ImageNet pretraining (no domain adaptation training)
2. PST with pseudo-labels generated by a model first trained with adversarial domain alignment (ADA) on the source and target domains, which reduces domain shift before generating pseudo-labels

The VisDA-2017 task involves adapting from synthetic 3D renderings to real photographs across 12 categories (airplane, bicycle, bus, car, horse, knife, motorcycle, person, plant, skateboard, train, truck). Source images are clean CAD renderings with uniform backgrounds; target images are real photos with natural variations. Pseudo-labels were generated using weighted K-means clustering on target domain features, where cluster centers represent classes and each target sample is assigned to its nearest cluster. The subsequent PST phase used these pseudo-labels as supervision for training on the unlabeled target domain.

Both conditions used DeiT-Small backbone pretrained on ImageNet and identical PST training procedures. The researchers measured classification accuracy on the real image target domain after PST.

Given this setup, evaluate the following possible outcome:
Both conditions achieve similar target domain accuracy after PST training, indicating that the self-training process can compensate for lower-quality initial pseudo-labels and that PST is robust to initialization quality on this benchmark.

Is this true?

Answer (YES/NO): NO